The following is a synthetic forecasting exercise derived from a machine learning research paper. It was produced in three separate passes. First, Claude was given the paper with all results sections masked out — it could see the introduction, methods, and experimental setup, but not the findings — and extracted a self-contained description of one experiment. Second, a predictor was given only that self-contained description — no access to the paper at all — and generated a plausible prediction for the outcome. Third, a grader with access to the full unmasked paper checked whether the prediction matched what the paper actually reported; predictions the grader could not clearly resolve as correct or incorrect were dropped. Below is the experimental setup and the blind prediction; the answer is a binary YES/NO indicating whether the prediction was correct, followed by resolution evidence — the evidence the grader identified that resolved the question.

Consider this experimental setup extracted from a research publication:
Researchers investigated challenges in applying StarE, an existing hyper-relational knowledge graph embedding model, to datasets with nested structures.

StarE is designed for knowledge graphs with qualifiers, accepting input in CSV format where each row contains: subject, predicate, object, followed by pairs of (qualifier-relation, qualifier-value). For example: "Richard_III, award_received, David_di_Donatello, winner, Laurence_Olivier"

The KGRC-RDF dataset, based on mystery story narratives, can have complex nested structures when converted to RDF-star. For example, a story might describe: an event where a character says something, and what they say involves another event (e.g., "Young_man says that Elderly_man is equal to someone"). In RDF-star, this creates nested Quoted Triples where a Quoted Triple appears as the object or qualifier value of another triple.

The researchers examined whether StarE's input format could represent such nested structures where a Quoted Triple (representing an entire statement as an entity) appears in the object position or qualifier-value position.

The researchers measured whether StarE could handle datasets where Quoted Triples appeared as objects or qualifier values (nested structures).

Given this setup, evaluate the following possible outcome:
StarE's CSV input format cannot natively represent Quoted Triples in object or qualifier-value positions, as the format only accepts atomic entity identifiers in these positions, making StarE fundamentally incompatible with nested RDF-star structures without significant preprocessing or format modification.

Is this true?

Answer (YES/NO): YES